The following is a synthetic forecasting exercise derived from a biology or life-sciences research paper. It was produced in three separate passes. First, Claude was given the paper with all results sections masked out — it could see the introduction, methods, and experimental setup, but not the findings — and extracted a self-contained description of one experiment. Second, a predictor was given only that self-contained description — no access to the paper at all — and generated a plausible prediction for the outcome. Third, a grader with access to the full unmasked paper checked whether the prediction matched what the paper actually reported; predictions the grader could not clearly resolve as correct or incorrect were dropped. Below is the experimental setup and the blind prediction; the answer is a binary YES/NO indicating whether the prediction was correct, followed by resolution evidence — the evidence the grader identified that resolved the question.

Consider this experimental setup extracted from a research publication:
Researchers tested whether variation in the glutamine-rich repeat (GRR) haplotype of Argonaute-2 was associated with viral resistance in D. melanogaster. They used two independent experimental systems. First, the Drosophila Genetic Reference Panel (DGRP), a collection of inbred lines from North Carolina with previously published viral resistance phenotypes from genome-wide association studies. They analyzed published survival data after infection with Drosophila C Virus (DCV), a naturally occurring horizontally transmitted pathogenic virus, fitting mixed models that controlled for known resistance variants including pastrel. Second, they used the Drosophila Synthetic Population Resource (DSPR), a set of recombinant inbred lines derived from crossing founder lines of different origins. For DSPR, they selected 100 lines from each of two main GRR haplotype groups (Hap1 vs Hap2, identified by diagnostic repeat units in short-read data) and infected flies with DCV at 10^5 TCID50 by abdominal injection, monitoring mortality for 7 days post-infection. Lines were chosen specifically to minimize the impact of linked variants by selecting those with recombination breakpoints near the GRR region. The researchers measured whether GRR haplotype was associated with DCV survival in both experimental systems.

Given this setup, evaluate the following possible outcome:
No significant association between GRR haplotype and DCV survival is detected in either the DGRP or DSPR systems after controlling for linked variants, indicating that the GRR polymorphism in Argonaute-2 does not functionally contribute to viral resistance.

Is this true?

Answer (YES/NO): NO